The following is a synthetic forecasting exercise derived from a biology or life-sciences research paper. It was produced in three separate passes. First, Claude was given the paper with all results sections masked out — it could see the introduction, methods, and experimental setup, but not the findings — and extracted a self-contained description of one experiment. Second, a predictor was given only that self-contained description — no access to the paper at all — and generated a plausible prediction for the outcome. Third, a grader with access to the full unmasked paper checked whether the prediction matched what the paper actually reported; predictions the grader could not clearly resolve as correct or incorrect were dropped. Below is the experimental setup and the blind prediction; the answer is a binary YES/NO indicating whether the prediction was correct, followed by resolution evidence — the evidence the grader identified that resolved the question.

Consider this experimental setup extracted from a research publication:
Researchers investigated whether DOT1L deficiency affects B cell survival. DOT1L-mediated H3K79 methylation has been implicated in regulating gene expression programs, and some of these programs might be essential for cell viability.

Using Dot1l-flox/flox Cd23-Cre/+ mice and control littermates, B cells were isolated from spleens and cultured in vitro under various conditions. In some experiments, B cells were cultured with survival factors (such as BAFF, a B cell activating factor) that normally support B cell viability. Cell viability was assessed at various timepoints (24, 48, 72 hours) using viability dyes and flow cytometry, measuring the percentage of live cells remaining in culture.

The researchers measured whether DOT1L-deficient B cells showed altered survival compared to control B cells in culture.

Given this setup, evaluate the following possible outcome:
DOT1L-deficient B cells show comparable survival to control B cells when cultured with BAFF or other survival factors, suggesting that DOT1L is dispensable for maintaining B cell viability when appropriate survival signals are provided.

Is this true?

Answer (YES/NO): YES